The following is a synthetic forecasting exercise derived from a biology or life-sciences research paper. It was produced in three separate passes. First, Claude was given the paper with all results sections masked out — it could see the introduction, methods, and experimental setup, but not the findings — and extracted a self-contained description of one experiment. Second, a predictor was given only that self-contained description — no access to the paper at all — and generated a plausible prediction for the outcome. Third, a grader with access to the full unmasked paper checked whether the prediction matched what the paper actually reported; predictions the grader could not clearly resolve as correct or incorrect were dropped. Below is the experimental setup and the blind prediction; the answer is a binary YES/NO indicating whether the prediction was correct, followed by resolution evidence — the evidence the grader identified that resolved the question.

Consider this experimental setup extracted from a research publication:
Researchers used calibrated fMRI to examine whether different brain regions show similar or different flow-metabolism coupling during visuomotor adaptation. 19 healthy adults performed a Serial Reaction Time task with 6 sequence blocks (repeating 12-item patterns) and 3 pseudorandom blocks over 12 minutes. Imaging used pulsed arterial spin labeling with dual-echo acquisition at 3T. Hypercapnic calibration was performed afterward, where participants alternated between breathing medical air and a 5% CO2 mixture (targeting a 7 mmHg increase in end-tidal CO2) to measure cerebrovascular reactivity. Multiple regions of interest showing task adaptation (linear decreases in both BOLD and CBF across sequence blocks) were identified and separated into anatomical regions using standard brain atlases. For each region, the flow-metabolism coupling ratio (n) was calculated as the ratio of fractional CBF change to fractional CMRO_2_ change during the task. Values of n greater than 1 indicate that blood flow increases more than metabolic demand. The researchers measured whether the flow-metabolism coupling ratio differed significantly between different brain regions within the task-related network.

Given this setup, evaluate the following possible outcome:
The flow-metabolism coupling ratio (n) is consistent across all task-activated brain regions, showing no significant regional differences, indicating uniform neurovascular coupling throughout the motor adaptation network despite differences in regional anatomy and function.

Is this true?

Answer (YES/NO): NO